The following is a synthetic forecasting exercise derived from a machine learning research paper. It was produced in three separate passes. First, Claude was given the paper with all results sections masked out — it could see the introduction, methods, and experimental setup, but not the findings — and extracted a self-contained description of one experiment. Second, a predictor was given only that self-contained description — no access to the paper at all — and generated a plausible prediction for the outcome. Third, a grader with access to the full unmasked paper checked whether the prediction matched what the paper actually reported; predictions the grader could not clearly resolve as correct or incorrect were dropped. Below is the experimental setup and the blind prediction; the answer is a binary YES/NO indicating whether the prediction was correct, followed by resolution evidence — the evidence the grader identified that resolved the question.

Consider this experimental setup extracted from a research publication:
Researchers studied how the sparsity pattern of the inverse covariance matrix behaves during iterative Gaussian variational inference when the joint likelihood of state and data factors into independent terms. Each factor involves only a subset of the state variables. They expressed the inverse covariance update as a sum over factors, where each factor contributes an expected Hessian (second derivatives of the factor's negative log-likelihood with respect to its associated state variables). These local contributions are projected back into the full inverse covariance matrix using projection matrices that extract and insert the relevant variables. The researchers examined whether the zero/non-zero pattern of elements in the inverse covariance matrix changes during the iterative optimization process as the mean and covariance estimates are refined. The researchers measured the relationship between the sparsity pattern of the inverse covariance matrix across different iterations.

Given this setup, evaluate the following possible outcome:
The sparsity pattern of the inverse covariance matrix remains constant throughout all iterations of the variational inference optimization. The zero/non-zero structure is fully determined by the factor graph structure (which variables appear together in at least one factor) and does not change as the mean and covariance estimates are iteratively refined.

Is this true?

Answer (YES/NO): YES